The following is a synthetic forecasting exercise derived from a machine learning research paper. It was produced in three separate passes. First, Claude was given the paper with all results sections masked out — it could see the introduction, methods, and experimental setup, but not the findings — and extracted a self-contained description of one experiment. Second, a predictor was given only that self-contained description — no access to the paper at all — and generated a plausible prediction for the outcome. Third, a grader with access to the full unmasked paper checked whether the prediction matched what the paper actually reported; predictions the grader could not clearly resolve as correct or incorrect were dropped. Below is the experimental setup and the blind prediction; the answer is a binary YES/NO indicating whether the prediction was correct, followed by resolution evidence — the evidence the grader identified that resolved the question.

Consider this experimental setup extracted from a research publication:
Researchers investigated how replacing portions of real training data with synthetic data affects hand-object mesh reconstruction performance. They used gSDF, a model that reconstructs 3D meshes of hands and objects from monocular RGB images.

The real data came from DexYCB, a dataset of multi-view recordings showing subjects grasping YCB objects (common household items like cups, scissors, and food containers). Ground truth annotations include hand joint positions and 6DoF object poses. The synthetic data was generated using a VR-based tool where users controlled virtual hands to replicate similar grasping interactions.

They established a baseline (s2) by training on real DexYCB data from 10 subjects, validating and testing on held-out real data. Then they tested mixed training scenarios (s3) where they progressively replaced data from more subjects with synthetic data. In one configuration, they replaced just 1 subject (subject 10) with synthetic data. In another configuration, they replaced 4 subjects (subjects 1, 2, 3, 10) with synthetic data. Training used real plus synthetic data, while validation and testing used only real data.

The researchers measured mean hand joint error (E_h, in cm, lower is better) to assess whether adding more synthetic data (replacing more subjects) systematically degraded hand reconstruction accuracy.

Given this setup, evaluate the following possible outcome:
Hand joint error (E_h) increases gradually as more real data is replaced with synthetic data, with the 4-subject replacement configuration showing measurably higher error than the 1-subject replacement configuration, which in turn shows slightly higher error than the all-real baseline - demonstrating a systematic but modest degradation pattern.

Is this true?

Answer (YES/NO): NO